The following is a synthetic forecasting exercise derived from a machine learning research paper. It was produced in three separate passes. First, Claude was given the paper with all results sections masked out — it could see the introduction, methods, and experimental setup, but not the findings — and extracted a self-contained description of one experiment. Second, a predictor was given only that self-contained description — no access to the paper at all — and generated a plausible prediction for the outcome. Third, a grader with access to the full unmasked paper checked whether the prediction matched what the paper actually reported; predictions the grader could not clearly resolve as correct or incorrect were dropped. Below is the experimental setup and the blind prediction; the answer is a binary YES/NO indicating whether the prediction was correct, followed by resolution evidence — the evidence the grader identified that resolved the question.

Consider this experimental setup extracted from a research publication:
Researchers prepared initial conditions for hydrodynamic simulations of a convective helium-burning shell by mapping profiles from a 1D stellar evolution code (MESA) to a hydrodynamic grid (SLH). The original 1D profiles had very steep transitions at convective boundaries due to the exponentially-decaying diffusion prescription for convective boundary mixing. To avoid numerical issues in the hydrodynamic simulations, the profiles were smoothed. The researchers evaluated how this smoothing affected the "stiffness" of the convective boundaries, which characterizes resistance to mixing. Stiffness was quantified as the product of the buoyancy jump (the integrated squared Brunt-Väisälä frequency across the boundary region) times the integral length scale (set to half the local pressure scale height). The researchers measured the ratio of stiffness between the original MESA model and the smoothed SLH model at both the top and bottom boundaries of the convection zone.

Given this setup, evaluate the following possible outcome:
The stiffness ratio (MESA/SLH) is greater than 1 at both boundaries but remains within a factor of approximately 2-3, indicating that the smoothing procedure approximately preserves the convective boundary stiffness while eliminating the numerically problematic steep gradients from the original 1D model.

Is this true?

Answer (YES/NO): YES